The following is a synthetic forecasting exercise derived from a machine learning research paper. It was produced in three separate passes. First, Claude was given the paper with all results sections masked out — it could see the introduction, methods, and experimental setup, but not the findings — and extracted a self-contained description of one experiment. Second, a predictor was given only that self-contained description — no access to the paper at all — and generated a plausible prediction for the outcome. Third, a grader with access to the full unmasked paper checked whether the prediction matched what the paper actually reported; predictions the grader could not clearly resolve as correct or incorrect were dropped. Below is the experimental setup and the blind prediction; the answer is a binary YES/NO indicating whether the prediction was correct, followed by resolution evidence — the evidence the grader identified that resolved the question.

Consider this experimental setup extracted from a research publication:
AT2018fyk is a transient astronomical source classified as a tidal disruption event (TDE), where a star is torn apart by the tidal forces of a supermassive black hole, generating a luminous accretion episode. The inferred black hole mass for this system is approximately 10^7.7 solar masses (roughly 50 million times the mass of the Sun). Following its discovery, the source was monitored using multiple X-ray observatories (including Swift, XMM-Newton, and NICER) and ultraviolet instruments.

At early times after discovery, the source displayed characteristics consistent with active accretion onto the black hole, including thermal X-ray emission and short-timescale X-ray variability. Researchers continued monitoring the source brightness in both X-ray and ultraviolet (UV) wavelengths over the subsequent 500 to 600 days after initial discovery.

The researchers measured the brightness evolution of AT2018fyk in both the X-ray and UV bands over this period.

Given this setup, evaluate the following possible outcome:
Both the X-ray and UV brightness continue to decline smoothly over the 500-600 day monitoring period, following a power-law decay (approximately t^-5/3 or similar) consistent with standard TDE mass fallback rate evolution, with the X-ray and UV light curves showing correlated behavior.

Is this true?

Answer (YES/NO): NO